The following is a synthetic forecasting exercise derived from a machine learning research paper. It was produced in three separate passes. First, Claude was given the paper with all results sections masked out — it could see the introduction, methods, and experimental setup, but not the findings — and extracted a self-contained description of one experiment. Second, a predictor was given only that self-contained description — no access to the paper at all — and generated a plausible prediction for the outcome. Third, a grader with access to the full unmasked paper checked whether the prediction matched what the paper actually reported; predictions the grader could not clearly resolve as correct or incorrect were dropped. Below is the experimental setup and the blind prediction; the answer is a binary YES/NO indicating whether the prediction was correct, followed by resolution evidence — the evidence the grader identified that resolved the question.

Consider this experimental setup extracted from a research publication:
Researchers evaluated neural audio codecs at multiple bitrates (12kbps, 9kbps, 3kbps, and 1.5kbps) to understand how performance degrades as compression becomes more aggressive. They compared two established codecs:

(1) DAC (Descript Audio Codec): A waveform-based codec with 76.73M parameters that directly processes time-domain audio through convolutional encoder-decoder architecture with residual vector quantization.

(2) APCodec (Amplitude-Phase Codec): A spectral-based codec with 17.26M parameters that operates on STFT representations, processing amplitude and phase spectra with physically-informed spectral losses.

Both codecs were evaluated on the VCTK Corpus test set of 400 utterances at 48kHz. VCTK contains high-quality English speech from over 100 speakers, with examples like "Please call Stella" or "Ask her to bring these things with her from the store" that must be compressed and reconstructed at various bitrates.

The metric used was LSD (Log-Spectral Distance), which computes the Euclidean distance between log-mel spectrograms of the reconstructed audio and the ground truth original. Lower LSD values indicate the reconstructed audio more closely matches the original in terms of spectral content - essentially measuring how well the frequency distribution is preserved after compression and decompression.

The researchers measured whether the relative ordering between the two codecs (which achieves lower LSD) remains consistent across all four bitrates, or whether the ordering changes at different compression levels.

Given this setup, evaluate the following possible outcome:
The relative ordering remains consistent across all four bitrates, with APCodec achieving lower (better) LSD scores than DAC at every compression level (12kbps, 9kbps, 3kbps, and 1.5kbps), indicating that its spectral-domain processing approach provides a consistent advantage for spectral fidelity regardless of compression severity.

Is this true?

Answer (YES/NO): NO